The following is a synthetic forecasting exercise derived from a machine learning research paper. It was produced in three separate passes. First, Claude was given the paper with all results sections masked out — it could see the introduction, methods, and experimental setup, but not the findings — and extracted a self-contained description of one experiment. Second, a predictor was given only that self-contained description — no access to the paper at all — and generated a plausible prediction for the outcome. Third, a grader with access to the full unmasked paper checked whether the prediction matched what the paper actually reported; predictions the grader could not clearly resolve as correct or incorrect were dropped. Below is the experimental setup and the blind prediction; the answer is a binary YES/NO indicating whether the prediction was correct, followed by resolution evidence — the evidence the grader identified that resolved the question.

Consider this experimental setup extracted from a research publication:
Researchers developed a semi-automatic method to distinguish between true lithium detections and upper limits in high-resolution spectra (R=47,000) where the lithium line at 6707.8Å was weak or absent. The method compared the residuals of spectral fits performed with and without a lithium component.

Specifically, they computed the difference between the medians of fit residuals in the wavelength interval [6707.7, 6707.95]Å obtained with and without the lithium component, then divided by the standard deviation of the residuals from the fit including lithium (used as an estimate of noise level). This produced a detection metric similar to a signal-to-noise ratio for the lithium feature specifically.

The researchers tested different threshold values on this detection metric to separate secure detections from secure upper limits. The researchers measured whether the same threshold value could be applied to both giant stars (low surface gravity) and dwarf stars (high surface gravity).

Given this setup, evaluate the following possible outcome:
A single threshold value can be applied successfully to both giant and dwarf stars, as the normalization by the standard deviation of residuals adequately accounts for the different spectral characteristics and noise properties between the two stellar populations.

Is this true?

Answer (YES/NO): NO